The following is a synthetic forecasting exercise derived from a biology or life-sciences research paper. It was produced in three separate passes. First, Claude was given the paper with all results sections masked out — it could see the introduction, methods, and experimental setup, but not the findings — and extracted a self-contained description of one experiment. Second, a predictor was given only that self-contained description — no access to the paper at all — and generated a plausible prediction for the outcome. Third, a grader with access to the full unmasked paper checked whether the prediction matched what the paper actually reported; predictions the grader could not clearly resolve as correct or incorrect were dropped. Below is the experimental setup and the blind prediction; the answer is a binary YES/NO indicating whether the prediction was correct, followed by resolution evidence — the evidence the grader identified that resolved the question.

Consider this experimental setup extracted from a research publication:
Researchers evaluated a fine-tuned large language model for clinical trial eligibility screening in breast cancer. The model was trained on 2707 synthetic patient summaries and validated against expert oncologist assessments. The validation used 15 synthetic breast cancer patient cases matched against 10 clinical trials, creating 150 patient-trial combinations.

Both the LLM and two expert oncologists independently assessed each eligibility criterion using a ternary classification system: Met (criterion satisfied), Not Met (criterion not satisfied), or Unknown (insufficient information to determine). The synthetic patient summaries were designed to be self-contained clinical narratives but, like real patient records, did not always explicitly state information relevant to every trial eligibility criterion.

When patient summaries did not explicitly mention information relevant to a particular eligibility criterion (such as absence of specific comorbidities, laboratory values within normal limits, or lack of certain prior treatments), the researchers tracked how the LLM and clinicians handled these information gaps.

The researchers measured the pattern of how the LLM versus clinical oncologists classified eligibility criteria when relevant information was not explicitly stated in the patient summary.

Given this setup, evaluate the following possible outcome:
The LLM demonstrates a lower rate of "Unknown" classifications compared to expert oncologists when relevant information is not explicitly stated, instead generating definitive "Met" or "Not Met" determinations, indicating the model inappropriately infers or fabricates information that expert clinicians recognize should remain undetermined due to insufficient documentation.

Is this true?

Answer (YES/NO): NO